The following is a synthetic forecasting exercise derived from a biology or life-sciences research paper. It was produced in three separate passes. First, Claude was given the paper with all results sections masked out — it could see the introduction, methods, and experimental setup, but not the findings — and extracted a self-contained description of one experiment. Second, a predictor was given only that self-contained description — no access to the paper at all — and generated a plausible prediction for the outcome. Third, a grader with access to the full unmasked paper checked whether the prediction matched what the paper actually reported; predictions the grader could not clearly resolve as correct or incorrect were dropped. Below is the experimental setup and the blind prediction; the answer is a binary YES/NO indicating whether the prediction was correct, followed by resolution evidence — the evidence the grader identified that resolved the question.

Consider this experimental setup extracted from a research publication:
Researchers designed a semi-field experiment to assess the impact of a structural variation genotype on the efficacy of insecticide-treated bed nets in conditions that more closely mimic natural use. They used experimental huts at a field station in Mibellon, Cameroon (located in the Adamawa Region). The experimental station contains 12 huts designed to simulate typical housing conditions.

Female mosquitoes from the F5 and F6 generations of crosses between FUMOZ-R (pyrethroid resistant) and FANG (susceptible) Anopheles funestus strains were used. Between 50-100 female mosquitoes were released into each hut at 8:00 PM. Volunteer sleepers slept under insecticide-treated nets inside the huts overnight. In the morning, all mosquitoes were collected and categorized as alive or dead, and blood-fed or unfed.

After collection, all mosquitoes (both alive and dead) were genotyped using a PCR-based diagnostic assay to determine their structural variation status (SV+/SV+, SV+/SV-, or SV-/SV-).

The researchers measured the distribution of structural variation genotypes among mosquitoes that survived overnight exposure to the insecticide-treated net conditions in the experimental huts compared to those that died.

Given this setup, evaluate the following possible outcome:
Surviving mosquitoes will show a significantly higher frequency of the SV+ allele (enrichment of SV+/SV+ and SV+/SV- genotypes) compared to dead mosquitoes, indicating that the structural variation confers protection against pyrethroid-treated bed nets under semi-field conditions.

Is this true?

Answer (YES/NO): YES